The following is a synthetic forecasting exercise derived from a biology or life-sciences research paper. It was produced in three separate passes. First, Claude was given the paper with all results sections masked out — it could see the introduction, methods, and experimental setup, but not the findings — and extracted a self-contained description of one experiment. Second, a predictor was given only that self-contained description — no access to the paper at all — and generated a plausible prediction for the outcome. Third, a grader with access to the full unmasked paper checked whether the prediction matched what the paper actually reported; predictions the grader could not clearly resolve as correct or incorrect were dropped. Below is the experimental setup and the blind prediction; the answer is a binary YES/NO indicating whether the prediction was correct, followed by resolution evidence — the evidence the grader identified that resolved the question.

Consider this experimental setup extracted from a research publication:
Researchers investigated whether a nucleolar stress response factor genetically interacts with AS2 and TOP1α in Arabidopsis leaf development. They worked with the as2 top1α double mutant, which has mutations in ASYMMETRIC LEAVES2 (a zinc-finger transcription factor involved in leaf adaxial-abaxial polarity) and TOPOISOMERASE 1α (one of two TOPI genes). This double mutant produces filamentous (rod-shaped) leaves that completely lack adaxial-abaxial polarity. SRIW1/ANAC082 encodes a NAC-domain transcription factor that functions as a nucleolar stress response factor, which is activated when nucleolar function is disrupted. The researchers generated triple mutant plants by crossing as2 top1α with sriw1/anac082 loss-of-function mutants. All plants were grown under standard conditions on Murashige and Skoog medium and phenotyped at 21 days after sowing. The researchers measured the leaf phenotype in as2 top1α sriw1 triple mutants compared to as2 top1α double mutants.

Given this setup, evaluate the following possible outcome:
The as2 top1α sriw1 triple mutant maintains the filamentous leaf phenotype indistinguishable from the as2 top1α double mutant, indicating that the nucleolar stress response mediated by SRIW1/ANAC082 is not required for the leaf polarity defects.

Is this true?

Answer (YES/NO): NO